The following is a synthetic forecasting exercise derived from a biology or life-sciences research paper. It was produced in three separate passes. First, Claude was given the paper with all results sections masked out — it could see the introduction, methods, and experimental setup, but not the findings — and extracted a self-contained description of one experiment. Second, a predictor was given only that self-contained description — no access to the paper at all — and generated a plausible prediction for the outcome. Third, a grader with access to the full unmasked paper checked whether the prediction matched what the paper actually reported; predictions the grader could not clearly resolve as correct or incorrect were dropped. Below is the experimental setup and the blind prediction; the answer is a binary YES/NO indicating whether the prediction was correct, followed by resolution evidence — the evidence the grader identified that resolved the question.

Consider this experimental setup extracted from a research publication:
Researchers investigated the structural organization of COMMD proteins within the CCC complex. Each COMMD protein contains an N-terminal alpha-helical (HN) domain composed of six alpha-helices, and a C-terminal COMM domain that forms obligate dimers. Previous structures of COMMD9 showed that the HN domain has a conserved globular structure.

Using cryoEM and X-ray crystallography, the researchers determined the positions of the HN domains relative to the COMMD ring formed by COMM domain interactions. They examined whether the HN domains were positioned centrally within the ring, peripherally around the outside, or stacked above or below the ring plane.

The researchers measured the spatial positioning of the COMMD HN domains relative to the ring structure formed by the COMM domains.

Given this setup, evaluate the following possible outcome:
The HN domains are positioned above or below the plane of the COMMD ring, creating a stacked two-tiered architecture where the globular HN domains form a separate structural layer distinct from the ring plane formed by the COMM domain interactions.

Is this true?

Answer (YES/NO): NO